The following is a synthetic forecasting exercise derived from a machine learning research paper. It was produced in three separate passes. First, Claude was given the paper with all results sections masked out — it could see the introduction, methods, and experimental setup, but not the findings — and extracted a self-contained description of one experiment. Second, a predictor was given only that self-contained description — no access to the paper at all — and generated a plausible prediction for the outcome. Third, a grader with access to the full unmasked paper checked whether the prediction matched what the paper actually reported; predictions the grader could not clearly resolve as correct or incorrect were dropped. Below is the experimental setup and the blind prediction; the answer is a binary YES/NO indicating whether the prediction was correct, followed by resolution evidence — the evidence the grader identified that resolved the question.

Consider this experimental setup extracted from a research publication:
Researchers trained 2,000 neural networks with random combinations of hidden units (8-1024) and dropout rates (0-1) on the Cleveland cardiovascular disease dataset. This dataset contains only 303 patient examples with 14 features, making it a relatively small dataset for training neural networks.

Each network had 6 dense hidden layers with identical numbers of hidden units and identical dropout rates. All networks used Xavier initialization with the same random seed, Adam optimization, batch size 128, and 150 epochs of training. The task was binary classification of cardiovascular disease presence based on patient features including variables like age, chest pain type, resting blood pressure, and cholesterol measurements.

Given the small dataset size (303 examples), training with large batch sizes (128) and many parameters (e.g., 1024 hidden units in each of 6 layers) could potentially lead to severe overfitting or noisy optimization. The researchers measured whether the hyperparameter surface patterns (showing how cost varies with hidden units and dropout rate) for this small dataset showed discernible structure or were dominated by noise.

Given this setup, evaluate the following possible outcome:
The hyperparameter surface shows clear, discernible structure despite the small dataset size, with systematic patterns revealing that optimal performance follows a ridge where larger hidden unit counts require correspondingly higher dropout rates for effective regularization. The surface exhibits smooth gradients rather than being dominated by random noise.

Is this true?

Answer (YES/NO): NO